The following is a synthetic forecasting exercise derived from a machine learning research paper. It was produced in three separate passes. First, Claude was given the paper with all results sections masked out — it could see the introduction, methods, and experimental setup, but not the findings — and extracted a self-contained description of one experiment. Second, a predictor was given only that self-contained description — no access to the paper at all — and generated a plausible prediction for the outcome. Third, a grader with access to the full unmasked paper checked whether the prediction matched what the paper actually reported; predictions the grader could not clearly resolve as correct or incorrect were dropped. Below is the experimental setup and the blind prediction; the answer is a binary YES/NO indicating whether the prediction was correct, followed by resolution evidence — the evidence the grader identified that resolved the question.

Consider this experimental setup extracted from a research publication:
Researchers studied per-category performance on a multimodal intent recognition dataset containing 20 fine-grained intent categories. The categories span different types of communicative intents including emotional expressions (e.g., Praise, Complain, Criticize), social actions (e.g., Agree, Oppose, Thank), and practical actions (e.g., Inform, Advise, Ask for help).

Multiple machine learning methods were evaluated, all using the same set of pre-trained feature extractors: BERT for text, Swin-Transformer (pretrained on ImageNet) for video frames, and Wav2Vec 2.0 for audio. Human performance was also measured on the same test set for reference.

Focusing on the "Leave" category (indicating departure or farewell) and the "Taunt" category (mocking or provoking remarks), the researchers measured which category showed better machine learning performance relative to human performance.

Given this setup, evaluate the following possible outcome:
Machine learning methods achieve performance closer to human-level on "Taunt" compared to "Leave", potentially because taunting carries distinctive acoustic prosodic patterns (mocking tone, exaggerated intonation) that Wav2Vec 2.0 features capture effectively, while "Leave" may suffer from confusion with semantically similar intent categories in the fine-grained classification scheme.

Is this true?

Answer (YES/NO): NO